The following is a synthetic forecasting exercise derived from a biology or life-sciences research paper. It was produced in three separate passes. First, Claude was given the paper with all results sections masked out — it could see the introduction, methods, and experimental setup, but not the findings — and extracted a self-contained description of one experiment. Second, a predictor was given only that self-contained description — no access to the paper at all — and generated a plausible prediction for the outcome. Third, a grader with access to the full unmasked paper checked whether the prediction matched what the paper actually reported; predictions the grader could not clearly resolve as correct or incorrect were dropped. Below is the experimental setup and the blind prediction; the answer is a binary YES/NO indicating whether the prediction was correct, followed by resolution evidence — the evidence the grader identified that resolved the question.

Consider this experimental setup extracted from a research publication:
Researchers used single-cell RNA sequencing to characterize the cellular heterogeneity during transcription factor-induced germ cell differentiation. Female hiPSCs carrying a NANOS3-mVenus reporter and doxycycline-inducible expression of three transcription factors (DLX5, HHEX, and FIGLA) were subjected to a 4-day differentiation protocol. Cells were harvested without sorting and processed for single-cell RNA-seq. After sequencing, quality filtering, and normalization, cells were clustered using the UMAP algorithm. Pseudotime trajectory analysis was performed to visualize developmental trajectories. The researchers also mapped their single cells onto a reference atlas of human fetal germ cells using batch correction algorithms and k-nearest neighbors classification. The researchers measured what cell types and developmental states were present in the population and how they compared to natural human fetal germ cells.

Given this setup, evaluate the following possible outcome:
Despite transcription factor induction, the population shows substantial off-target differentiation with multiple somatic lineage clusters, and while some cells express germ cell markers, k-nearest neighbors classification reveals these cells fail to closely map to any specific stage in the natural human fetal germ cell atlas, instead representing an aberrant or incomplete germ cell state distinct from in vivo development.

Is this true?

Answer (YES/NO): NO